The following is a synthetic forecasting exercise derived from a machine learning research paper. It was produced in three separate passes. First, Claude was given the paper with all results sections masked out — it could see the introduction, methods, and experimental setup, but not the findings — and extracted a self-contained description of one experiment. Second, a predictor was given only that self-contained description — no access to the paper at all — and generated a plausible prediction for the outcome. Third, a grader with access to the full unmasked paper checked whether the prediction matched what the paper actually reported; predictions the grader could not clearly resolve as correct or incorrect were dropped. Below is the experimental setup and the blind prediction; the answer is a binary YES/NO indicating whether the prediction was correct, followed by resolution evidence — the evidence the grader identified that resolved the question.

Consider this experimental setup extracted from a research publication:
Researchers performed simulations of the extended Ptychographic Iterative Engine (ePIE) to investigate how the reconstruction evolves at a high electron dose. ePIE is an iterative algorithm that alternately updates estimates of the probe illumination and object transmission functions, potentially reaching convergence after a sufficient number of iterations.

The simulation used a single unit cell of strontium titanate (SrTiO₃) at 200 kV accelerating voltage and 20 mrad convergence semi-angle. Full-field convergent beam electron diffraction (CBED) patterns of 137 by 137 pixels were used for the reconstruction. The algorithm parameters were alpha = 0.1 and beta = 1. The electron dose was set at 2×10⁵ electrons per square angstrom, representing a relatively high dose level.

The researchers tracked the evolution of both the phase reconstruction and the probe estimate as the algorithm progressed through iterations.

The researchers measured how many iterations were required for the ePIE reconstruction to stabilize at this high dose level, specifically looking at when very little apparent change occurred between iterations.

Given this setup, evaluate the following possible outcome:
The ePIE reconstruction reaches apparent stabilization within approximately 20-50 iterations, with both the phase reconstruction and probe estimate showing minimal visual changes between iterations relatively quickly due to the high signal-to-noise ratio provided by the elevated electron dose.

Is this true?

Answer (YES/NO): NO